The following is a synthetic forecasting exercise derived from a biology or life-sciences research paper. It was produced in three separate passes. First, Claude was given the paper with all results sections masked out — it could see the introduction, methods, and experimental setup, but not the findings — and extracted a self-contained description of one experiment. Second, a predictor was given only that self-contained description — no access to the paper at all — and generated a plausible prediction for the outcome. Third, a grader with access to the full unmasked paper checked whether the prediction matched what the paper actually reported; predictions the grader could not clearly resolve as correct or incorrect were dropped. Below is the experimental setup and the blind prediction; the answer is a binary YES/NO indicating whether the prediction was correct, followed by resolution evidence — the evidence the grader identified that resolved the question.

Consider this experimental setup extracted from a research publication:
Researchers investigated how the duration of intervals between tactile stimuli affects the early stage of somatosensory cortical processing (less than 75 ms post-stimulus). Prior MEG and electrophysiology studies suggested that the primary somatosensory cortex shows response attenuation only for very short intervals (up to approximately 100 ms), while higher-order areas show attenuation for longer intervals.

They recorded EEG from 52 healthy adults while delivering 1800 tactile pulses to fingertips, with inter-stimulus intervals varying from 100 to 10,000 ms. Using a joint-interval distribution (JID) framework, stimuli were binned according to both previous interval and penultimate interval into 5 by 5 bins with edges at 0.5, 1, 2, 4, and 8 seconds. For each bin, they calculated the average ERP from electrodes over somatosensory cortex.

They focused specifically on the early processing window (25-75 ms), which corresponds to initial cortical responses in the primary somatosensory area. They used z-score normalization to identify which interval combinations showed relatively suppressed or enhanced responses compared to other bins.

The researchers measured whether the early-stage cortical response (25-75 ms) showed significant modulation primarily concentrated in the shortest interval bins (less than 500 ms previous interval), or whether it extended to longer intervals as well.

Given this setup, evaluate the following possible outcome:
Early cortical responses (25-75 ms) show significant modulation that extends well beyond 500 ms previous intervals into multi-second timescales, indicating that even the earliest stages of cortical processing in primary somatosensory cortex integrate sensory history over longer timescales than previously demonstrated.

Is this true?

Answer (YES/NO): YES